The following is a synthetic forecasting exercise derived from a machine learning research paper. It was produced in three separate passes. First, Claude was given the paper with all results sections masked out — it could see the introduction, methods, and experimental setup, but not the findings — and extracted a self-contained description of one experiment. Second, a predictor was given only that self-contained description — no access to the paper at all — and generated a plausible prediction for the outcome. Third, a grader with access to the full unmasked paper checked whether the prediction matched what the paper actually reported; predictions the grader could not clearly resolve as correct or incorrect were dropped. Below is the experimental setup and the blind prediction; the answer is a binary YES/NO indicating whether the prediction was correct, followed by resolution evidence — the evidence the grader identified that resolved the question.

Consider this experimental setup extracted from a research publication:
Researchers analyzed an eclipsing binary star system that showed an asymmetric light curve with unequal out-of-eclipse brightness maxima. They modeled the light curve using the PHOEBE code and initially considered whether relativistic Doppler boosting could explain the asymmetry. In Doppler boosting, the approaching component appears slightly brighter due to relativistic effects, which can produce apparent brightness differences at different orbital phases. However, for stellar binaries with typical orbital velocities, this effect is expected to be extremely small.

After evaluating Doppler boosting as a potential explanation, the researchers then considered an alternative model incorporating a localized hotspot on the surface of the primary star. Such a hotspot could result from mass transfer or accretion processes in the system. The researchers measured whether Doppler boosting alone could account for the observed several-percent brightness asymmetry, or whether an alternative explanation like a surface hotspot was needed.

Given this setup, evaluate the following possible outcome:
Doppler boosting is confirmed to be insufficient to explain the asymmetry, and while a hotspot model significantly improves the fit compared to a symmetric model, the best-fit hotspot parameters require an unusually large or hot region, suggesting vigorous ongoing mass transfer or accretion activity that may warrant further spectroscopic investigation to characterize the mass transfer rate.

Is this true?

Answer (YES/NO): NO